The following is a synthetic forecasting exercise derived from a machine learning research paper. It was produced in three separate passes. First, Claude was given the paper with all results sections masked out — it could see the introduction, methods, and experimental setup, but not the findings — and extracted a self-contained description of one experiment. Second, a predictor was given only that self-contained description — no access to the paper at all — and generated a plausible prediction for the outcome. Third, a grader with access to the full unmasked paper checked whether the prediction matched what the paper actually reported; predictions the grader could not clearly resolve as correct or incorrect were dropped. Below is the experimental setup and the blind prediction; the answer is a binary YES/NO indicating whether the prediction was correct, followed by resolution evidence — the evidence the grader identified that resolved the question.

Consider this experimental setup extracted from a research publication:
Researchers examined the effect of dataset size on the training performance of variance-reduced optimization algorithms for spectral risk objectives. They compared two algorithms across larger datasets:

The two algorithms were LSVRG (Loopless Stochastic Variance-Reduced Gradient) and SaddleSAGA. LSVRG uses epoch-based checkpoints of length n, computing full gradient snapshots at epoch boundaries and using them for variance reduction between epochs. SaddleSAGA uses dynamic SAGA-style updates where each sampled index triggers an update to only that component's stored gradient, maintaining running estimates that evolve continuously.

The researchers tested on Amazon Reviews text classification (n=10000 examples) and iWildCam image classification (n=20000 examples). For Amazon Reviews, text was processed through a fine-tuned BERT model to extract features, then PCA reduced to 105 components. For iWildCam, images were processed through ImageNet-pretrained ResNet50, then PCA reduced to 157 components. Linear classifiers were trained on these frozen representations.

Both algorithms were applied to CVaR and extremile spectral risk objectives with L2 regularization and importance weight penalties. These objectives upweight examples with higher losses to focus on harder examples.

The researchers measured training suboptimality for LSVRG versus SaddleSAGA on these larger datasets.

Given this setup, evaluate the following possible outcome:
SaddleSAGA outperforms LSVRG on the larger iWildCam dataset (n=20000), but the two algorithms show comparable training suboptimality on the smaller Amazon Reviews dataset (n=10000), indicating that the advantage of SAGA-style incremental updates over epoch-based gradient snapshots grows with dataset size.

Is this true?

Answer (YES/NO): NO